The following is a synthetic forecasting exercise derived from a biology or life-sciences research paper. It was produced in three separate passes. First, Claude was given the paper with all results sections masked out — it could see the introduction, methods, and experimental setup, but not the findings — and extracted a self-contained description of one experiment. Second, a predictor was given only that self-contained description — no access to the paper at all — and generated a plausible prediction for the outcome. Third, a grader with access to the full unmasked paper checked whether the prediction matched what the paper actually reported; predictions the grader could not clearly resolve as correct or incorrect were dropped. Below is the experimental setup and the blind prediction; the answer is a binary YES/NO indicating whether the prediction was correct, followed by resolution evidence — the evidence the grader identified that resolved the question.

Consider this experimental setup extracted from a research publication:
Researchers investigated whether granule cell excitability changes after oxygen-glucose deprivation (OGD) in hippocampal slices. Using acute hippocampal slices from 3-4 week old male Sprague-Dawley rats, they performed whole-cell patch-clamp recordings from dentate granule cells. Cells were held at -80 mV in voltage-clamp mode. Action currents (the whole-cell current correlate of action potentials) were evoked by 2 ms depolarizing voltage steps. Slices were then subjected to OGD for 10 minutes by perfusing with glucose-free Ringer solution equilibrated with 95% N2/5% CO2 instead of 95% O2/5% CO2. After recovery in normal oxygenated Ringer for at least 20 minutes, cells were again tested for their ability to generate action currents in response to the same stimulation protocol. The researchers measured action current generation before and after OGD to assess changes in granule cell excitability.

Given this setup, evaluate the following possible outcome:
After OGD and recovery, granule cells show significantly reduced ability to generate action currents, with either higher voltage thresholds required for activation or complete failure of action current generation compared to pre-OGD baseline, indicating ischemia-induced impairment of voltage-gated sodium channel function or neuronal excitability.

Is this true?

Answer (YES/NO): YES